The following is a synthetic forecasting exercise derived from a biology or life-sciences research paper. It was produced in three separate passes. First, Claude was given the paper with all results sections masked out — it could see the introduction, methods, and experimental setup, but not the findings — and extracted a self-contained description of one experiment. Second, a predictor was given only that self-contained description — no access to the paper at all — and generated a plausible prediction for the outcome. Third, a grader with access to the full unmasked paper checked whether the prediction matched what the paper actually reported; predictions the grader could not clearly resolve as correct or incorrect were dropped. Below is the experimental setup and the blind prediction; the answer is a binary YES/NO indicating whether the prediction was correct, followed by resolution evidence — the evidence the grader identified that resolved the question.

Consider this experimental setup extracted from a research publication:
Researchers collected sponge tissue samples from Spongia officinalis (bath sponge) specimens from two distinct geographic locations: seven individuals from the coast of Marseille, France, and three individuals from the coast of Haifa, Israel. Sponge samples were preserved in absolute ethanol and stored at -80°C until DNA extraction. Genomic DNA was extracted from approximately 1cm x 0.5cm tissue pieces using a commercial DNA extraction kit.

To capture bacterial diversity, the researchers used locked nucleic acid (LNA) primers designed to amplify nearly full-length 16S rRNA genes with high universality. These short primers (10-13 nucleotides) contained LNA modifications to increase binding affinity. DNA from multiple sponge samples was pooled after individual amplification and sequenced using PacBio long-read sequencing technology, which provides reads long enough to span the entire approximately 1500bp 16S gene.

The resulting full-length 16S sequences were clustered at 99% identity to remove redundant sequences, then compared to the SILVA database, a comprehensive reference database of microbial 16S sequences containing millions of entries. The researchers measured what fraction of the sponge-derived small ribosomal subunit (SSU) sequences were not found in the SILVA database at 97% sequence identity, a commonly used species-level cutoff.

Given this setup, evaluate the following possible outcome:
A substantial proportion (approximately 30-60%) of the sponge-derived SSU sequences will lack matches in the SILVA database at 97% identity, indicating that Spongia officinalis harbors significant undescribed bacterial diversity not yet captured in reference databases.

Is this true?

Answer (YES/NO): YES